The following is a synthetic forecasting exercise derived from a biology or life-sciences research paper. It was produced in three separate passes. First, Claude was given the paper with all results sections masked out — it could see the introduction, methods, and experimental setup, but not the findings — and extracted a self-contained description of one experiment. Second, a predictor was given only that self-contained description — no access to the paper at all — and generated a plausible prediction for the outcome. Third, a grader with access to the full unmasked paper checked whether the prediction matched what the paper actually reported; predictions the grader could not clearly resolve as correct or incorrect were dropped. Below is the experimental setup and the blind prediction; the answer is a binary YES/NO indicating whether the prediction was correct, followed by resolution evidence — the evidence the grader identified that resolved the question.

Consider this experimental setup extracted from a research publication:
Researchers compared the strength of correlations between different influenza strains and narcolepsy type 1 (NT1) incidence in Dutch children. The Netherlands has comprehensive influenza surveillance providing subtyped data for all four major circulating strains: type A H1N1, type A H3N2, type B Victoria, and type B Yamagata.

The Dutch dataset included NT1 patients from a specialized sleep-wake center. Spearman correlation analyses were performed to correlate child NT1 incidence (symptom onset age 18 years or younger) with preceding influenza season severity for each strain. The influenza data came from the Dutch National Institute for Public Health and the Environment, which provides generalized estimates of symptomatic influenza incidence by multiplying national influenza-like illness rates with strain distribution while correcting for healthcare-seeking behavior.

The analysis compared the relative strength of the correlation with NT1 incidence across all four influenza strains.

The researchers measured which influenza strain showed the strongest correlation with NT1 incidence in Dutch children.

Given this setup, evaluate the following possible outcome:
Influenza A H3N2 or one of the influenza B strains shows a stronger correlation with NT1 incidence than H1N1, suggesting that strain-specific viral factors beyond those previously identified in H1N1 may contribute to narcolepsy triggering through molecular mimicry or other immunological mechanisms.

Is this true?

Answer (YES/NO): YES